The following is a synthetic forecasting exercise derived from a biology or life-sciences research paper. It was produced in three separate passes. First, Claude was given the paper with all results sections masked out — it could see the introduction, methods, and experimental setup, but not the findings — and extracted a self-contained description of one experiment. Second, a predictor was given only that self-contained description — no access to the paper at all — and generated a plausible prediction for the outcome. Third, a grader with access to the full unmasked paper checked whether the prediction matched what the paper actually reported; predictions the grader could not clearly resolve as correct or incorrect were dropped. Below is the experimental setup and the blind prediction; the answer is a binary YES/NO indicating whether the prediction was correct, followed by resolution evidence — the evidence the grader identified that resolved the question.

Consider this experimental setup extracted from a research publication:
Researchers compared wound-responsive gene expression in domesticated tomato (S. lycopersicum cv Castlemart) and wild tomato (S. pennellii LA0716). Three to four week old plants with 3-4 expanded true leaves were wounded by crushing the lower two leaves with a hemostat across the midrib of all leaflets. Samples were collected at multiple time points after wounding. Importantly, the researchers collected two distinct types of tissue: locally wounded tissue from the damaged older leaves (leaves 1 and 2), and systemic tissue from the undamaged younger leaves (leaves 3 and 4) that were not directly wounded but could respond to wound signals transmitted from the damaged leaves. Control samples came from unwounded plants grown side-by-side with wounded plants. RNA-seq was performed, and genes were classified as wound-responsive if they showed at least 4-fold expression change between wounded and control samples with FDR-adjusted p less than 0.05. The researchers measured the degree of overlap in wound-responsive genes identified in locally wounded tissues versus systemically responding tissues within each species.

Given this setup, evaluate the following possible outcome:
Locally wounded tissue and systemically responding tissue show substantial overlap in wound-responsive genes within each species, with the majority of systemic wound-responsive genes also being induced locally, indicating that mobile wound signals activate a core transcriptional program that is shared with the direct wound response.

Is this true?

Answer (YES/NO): YES